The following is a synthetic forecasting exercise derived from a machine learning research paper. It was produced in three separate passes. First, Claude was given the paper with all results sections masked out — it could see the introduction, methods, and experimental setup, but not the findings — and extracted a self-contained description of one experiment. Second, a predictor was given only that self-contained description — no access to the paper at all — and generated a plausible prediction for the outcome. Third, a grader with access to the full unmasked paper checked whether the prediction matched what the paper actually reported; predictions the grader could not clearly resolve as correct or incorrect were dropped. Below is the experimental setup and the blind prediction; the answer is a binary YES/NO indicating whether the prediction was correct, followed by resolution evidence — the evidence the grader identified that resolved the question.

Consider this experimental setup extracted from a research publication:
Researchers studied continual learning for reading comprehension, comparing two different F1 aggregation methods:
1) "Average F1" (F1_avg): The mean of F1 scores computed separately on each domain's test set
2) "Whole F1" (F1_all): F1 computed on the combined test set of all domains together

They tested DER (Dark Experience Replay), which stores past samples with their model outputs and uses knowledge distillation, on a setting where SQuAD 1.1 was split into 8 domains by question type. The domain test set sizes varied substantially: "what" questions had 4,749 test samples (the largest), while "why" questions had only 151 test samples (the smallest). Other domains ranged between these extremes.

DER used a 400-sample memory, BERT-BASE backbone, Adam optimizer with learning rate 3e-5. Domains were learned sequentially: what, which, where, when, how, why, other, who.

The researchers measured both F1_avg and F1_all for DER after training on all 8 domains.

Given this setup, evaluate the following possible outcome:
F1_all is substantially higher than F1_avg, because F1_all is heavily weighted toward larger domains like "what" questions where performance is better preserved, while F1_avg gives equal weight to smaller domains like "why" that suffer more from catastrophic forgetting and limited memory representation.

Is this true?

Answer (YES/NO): NO